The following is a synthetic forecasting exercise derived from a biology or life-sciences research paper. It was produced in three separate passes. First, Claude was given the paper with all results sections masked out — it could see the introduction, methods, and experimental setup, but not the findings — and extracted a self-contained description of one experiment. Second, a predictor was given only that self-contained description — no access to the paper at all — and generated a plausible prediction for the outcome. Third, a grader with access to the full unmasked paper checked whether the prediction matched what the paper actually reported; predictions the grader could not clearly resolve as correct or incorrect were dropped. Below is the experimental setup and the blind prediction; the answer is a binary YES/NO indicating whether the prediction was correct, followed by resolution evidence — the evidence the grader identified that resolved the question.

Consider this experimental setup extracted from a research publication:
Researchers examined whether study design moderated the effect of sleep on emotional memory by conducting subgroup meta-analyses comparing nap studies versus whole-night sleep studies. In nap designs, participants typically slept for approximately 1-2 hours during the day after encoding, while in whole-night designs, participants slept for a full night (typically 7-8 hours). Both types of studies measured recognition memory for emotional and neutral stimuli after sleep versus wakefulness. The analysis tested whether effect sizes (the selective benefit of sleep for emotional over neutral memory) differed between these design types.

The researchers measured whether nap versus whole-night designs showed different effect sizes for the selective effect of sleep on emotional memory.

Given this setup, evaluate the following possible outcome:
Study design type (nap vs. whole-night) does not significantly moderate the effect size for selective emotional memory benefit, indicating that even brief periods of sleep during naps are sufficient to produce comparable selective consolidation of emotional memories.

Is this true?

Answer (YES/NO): YES